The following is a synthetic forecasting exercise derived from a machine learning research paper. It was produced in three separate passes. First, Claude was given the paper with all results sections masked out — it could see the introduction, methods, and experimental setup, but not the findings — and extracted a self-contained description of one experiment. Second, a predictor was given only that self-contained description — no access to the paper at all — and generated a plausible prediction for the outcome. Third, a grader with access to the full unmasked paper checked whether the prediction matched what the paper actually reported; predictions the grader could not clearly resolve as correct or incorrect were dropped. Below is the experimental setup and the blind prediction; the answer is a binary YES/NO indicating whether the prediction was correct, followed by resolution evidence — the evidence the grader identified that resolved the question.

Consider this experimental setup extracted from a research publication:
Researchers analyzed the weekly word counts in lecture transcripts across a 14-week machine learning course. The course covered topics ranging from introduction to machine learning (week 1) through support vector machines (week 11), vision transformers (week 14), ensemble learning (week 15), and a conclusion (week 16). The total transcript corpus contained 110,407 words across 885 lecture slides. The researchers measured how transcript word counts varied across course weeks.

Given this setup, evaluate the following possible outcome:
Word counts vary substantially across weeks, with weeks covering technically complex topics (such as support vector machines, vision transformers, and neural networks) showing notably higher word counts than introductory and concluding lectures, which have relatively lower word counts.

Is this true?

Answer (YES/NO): NO